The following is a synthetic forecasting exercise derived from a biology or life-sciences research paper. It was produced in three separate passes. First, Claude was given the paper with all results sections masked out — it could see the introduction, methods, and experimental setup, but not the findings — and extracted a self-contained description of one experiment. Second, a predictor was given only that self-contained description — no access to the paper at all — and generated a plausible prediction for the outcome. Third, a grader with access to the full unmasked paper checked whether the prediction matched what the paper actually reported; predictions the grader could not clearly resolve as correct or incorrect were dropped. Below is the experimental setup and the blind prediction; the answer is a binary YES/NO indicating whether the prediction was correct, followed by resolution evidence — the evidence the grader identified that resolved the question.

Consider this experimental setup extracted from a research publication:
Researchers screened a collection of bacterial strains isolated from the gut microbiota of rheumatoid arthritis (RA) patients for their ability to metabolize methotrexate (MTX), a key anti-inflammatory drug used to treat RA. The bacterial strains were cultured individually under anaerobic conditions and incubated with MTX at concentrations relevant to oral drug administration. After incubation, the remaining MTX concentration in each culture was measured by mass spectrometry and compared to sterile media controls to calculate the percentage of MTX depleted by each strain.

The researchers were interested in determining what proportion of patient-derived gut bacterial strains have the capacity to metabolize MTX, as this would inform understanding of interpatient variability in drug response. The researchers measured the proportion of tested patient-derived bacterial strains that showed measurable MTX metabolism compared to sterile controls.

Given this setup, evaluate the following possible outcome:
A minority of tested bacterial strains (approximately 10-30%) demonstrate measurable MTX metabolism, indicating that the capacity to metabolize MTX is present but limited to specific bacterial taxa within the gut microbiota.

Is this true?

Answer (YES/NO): YES